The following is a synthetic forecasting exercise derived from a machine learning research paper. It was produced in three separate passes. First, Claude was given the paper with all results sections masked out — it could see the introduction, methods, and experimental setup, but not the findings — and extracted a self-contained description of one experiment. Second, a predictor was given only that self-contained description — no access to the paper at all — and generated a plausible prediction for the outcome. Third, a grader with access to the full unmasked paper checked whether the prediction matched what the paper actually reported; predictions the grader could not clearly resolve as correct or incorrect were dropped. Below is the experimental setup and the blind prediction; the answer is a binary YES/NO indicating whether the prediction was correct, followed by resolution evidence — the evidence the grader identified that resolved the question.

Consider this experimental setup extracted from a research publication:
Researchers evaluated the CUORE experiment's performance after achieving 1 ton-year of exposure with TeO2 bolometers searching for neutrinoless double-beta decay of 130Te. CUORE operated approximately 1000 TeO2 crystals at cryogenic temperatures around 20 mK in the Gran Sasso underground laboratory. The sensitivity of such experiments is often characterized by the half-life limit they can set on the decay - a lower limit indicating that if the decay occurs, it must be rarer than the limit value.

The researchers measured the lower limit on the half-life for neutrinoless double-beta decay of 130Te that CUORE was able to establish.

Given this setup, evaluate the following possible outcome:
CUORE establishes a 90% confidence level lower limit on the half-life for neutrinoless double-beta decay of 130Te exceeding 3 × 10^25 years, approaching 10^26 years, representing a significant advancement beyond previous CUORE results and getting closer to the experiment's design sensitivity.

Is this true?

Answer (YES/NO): NO